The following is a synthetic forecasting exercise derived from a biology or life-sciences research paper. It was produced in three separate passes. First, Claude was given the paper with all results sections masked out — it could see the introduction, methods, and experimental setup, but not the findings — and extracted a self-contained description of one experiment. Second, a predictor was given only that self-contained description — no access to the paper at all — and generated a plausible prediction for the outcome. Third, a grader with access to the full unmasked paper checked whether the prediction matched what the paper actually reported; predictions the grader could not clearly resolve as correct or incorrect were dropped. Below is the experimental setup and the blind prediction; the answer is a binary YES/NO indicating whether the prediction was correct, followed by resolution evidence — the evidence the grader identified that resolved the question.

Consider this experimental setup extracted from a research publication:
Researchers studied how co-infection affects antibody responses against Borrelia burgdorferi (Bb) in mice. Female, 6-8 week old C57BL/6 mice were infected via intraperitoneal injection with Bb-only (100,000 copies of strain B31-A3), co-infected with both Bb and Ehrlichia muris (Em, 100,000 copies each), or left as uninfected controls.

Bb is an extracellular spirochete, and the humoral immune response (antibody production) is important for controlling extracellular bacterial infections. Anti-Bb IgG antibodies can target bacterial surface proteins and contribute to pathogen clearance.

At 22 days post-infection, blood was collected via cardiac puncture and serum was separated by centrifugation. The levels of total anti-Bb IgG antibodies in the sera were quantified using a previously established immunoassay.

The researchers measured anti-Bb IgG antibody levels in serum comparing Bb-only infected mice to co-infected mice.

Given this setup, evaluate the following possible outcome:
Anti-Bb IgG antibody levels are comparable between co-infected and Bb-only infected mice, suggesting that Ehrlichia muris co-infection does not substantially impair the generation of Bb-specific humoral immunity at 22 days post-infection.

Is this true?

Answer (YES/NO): YES